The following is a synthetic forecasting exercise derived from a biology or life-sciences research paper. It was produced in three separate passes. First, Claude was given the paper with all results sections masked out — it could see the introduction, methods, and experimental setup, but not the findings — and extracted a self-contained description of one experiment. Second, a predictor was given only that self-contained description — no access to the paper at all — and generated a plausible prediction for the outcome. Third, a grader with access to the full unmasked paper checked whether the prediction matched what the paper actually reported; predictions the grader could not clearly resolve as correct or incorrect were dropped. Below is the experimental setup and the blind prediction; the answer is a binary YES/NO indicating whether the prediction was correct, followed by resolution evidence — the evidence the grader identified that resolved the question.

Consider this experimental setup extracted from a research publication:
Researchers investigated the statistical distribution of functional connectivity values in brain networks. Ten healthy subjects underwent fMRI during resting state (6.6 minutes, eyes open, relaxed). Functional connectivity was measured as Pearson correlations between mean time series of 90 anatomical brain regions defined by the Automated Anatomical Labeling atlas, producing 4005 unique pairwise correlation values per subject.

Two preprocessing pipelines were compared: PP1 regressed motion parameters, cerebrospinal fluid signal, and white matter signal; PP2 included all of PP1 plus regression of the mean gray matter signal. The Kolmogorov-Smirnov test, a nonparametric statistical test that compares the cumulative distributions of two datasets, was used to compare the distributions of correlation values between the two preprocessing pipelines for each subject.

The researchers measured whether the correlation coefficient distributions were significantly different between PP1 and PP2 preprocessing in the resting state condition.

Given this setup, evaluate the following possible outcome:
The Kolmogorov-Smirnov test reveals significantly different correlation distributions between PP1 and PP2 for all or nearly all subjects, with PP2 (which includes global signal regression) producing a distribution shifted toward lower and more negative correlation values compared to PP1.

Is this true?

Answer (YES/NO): NO